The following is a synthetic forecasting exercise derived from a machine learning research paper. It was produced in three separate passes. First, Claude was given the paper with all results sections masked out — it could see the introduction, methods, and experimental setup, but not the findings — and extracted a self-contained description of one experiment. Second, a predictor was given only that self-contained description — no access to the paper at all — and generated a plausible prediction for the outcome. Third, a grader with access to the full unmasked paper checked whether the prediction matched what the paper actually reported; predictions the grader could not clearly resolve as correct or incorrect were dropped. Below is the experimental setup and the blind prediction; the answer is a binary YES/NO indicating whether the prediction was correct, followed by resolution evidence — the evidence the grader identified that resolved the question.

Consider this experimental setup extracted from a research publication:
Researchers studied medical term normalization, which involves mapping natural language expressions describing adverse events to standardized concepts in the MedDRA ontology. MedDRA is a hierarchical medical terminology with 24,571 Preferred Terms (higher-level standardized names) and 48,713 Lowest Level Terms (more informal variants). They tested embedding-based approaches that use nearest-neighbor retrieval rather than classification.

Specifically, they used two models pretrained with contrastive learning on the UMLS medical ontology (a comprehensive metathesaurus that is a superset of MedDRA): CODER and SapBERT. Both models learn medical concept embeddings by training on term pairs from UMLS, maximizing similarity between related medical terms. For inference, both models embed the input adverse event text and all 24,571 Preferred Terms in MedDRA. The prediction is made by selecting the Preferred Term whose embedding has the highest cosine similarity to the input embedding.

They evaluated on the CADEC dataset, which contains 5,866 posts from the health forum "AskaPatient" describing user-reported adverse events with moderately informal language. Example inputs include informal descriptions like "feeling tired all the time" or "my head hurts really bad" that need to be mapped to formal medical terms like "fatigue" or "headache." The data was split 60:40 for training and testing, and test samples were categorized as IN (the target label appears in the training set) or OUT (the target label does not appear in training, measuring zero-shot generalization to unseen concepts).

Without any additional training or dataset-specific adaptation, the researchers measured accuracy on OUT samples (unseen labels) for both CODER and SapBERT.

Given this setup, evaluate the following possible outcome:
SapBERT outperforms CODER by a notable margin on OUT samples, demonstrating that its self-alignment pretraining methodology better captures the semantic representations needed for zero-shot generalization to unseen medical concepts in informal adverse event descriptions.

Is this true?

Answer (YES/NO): NO